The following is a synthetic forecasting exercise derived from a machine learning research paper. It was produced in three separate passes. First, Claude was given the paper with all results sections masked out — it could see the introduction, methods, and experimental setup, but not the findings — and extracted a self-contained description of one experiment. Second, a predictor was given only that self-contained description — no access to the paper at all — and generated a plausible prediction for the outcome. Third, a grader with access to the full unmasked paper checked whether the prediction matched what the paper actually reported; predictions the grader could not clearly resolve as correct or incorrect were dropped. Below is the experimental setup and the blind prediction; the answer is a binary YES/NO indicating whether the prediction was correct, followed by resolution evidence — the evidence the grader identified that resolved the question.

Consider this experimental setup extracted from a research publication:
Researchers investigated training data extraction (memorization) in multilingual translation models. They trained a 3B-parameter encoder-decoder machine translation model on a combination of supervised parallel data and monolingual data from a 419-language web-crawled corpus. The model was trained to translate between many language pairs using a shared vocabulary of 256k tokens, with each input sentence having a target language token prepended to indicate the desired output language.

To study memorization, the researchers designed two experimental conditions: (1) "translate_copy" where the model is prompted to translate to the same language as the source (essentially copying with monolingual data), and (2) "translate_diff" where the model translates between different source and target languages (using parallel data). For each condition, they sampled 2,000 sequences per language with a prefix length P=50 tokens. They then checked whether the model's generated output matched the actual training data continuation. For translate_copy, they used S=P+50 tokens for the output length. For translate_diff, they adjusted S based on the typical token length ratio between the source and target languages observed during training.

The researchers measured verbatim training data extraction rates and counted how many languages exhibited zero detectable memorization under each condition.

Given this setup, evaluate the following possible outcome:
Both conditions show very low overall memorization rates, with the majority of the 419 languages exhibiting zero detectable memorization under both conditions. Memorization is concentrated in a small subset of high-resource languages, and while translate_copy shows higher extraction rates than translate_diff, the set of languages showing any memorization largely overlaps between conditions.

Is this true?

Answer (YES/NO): NO